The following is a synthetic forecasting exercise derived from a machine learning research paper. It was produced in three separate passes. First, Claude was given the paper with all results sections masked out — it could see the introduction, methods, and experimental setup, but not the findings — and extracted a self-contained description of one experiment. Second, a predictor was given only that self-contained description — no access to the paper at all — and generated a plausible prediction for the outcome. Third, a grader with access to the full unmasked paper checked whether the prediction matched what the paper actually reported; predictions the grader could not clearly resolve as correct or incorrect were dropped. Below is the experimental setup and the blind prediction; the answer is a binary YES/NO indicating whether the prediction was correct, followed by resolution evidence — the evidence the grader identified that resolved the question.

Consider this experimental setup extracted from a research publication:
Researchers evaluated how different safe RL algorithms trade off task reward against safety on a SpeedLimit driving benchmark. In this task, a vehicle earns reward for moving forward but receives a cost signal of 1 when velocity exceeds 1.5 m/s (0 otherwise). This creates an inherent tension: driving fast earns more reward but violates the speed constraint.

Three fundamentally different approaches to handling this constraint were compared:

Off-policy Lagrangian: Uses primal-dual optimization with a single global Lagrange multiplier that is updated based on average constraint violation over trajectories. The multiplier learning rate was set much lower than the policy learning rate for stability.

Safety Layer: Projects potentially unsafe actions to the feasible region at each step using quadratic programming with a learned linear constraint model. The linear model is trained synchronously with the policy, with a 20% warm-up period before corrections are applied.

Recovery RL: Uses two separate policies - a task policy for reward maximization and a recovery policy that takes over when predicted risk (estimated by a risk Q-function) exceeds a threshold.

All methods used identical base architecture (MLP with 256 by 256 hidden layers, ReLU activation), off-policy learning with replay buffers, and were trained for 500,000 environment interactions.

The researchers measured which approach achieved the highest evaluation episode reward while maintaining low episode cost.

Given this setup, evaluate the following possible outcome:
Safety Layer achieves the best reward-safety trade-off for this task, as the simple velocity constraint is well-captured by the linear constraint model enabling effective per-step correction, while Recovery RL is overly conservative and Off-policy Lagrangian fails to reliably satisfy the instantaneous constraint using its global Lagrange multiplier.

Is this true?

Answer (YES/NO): NO